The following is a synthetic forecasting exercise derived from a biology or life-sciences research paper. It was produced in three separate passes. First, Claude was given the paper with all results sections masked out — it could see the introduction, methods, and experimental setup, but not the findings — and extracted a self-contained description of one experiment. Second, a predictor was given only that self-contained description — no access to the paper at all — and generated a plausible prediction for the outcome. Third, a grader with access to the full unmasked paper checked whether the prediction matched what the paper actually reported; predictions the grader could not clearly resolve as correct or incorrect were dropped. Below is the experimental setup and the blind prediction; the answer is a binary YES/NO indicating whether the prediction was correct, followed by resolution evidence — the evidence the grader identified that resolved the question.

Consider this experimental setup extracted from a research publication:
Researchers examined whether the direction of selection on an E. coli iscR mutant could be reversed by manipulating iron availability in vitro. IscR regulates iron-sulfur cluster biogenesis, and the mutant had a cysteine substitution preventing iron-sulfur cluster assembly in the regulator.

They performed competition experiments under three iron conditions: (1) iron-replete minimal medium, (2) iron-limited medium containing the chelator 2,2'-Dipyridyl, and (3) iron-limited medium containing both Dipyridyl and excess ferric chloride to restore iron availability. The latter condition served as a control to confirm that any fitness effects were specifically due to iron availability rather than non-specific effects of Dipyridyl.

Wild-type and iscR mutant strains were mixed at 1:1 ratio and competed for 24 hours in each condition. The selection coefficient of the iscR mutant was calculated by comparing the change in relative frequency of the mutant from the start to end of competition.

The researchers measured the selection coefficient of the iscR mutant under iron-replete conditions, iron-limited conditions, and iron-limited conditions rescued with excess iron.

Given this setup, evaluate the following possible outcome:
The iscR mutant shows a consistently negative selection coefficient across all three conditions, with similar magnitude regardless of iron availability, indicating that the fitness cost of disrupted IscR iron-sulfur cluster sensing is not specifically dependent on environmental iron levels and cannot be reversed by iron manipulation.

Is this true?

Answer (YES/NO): NO